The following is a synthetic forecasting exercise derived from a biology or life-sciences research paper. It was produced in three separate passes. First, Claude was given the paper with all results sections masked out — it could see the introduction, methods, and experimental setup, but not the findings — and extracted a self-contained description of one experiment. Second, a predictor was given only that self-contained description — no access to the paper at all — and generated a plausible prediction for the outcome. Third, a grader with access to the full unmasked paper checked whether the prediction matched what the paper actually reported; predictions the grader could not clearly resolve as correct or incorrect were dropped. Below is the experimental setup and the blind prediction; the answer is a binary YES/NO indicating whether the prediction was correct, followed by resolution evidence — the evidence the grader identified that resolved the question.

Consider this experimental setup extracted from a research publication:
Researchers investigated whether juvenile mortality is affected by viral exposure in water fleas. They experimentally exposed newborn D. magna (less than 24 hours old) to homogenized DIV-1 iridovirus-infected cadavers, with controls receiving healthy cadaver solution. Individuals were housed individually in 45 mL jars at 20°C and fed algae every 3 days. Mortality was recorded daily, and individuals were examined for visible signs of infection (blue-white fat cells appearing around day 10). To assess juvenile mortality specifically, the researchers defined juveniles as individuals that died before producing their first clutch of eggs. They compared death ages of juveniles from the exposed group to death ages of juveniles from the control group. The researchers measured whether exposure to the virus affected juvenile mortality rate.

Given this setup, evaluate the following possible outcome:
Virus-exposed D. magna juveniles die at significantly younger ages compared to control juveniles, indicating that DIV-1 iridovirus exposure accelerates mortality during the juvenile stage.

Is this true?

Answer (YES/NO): NO